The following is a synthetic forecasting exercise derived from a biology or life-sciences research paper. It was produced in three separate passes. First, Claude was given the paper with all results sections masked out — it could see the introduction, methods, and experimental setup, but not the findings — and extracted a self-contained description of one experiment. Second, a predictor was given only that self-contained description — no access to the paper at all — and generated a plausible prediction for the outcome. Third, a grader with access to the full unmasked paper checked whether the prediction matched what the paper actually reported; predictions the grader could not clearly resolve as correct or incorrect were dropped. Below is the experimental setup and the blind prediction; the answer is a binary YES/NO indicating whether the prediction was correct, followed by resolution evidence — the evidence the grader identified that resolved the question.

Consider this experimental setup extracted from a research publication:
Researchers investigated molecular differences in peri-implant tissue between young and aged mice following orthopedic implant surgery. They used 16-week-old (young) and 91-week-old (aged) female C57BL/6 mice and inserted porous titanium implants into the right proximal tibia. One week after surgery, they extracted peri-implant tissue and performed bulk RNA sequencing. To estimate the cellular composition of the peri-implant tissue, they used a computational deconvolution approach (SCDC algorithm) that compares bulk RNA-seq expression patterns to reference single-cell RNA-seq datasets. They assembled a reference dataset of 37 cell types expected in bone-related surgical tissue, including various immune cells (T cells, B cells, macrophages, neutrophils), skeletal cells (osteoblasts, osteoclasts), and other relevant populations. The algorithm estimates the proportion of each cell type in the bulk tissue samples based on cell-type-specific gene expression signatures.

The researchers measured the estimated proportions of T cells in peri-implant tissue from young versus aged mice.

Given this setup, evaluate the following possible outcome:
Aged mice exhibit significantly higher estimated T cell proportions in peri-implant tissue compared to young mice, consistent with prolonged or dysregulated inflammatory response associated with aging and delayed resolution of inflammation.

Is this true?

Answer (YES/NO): YES